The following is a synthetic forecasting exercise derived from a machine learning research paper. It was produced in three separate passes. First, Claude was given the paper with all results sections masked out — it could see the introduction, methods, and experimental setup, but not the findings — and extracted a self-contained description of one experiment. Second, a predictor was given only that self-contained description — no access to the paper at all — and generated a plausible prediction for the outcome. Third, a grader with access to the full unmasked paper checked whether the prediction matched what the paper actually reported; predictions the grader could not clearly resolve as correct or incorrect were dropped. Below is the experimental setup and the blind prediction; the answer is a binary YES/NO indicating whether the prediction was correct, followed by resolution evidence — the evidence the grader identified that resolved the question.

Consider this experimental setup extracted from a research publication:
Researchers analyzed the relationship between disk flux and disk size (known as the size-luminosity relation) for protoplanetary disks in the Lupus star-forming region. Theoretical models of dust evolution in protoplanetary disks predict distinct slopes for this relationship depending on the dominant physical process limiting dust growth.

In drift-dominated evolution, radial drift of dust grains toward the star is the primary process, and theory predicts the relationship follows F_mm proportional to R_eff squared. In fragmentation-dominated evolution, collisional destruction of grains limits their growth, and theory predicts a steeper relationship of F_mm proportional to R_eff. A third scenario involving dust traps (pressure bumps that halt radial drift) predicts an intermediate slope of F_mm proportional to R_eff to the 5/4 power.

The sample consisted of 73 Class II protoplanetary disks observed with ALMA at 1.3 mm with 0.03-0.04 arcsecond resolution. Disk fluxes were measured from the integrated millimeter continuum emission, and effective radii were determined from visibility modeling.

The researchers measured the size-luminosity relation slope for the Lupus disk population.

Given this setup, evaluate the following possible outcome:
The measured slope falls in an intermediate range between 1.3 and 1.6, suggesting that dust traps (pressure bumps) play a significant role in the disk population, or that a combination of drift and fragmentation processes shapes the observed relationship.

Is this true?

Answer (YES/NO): NO